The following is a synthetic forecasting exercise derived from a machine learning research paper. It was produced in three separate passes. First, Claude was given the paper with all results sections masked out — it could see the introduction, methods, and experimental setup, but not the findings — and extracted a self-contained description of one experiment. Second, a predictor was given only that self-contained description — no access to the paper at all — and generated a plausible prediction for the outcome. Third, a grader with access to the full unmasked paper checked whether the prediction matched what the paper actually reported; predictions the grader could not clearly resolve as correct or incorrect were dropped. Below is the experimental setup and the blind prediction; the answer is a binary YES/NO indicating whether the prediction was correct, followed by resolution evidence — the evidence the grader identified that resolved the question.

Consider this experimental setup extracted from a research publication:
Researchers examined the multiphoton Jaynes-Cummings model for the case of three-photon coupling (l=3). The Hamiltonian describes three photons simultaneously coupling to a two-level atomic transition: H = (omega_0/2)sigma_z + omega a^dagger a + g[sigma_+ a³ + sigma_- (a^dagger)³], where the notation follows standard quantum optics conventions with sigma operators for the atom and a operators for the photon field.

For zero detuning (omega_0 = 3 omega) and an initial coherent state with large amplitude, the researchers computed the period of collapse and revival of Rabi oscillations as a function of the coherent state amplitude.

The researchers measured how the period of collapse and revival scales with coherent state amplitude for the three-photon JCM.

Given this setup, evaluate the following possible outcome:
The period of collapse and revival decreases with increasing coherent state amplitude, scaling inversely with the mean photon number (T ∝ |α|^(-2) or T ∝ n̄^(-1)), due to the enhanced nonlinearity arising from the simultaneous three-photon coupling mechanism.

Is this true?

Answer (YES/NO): NO